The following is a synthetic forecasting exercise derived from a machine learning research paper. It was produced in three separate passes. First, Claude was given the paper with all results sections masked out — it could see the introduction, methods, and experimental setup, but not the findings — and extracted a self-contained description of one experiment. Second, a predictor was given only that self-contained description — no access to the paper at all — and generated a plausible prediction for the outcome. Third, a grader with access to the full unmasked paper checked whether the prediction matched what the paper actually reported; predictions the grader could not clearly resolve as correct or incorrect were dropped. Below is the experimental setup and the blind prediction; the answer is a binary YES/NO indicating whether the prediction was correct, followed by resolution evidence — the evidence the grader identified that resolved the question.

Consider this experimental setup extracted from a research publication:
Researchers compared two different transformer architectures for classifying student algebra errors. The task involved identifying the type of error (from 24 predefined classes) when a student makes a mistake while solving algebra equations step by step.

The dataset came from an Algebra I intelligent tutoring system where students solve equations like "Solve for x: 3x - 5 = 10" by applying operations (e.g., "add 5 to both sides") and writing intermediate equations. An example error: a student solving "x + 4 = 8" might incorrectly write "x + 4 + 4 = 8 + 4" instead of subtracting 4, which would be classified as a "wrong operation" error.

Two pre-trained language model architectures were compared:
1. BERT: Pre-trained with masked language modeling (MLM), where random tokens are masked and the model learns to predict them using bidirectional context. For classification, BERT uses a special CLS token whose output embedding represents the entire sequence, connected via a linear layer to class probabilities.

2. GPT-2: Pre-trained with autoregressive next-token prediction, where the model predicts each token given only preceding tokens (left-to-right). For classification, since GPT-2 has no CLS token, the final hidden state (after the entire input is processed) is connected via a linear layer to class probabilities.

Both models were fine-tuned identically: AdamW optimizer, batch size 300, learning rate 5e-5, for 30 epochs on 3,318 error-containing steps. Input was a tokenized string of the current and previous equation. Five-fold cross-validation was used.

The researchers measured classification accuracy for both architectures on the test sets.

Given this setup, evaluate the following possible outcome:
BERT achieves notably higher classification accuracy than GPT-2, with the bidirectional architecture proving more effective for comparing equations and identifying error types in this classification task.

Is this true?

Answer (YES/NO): YES